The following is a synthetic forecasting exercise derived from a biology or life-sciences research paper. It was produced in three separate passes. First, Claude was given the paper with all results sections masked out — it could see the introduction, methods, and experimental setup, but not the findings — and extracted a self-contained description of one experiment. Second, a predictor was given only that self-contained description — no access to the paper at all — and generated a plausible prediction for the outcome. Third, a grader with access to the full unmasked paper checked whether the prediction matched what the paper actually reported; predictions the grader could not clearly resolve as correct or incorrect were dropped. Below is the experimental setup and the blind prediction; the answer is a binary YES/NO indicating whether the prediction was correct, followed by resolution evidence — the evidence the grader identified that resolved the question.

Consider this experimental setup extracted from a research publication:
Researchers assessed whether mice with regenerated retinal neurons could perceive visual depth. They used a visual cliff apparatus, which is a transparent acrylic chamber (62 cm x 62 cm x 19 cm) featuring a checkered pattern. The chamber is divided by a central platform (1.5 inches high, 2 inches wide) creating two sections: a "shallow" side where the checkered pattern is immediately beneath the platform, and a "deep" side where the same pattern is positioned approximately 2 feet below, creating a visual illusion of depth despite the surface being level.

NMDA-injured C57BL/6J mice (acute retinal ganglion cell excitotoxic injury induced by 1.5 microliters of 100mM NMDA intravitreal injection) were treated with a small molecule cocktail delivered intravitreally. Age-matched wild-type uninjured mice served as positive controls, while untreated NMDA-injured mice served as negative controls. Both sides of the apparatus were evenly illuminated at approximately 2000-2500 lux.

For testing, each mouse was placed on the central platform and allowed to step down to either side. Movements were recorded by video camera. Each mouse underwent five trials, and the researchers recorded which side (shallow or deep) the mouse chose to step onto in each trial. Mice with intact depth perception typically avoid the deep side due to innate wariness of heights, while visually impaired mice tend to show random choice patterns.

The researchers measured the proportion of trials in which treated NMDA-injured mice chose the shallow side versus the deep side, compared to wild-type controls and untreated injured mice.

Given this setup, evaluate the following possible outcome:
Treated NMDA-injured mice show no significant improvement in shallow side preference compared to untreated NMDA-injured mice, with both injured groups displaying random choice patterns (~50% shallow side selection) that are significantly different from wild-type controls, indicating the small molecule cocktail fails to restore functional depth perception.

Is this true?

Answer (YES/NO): NO